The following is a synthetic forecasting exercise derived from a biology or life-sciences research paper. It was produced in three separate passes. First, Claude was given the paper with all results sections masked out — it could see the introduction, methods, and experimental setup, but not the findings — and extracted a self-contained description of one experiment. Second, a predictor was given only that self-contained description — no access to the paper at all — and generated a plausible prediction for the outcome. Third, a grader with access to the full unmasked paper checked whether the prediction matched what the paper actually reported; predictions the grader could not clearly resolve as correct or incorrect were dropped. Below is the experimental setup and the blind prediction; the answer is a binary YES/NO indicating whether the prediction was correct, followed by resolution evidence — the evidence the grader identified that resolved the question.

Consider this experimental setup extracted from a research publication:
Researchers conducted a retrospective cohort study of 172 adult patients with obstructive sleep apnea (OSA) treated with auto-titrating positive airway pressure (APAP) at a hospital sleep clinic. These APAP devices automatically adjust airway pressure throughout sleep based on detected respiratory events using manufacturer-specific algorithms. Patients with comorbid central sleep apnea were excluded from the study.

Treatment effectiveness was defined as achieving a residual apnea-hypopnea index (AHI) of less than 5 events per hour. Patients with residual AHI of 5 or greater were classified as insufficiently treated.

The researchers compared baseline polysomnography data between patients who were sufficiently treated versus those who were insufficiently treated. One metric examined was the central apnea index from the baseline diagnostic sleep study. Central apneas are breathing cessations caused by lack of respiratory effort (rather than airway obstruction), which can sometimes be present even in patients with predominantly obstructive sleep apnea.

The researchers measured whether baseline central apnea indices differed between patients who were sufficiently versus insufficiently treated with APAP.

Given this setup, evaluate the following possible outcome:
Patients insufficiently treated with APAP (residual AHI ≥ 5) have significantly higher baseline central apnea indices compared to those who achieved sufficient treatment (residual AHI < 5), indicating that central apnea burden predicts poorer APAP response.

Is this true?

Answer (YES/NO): YES